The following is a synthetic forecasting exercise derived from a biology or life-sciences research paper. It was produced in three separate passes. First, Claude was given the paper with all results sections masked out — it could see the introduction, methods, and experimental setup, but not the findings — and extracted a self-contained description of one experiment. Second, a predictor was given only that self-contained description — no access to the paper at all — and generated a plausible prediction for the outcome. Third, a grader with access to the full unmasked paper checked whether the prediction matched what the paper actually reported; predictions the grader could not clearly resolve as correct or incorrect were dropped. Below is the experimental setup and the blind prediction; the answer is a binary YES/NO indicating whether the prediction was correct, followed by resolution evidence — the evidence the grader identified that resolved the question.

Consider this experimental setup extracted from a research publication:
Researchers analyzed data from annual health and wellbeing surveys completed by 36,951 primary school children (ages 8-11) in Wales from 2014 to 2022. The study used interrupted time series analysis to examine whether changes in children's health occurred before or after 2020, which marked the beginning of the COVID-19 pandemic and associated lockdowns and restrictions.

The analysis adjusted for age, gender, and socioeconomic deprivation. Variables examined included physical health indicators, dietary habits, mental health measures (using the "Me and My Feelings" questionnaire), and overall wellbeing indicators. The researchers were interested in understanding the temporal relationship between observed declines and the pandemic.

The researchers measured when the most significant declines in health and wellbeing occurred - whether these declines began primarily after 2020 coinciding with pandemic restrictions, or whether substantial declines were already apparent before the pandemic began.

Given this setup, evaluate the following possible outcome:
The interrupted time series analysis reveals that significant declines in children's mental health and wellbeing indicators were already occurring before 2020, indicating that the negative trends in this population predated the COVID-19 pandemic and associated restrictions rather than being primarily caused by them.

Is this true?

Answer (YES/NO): YES